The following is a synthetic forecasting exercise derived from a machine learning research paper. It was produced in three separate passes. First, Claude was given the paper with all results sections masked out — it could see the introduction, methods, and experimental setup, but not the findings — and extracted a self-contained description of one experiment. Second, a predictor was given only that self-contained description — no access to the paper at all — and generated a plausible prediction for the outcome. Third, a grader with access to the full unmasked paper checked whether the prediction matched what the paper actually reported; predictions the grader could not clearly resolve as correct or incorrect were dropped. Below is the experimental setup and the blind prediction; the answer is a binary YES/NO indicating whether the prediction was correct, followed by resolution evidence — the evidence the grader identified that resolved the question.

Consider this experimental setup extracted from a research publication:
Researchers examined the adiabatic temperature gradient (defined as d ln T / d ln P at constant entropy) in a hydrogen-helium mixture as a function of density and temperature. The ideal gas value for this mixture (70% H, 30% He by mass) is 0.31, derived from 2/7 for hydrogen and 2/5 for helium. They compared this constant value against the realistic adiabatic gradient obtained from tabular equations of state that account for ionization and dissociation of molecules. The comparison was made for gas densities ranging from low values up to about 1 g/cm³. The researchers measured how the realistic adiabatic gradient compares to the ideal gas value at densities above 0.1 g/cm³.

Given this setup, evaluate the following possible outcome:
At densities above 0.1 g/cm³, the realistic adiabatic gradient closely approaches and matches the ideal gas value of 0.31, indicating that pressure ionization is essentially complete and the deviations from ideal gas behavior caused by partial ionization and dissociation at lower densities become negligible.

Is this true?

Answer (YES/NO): NO